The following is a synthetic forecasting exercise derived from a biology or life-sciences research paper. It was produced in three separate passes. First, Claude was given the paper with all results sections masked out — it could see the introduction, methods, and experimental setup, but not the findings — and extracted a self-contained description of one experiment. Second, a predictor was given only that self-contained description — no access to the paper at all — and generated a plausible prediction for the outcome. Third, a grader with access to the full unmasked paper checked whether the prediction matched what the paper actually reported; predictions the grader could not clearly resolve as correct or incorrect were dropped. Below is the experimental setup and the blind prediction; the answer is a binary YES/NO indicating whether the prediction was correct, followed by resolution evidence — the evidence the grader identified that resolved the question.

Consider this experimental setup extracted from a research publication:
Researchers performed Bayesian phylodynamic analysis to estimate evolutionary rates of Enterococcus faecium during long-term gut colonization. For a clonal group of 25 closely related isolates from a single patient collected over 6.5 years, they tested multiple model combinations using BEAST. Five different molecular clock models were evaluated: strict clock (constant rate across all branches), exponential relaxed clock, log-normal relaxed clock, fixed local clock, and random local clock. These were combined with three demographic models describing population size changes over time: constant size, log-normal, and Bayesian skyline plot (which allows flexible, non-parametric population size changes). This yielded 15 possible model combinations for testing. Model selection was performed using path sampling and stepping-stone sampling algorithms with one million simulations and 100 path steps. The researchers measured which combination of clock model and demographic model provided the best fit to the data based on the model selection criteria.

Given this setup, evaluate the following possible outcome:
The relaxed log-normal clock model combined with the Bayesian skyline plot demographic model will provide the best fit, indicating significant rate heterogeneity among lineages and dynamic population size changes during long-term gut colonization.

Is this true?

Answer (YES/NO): NO